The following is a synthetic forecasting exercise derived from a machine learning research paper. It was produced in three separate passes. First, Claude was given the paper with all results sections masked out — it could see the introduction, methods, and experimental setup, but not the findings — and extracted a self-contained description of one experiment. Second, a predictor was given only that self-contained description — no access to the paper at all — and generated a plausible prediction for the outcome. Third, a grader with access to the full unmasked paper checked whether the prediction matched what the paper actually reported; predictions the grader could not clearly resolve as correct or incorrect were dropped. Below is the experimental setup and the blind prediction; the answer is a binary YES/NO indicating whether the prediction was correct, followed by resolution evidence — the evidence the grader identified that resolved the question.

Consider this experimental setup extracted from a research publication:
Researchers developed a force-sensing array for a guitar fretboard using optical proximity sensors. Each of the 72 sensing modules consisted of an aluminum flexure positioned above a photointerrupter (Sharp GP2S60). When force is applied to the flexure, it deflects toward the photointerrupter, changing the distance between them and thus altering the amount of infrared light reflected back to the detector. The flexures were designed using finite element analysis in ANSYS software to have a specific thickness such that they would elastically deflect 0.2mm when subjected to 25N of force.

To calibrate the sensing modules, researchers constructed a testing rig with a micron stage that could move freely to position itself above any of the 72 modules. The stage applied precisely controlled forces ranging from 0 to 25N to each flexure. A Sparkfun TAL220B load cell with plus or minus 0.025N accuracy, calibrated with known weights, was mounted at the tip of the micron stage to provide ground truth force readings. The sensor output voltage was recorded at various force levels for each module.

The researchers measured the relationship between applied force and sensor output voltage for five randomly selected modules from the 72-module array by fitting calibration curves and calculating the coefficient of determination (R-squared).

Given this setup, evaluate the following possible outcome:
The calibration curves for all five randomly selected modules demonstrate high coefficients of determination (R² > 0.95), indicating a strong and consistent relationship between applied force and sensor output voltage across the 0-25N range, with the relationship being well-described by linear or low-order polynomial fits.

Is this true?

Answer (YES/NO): YES